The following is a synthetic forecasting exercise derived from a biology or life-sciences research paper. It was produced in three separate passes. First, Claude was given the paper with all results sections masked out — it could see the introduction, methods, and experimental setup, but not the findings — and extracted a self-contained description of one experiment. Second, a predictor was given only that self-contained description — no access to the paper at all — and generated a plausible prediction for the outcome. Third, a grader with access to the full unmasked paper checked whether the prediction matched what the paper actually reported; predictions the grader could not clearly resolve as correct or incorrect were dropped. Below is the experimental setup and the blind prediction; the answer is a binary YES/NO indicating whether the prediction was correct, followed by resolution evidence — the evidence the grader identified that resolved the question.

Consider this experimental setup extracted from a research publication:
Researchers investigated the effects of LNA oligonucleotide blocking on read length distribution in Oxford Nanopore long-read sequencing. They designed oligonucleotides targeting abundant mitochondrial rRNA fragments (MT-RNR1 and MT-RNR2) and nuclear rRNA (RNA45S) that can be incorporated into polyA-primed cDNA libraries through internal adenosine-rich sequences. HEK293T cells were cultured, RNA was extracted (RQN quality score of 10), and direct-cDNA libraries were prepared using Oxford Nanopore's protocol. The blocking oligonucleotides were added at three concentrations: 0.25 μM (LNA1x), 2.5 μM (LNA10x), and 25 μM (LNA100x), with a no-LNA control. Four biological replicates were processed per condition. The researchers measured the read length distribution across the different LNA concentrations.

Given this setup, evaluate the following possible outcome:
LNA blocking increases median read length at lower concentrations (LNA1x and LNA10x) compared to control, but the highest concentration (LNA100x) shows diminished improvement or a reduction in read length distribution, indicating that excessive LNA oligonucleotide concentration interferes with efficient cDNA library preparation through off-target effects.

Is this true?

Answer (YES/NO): NO